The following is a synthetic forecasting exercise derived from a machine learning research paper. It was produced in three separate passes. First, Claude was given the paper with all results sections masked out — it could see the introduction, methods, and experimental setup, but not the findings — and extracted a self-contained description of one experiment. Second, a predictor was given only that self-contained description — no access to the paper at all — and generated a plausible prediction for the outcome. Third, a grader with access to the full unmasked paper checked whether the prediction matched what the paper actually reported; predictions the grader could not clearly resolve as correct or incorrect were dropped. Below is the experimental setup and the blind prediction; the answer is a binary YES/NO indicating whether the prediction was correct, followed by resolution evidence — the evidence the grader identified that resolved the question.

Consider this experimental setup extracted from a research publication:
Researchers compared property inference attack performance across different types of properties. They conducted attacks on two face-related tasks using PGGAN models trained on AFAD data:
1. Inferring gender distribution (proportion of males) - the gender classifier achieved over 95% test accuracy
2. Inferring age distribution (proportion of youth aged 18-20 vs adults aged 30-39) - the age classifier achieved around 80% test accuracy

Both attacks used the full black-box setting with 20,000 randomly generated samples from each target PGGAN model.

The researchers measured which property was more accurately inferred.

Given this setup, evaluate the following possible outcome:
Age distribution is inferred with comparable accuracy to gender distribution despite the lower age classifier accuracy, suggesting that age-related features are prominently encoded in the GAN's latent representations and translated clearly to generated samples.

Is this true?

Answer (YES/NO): NO